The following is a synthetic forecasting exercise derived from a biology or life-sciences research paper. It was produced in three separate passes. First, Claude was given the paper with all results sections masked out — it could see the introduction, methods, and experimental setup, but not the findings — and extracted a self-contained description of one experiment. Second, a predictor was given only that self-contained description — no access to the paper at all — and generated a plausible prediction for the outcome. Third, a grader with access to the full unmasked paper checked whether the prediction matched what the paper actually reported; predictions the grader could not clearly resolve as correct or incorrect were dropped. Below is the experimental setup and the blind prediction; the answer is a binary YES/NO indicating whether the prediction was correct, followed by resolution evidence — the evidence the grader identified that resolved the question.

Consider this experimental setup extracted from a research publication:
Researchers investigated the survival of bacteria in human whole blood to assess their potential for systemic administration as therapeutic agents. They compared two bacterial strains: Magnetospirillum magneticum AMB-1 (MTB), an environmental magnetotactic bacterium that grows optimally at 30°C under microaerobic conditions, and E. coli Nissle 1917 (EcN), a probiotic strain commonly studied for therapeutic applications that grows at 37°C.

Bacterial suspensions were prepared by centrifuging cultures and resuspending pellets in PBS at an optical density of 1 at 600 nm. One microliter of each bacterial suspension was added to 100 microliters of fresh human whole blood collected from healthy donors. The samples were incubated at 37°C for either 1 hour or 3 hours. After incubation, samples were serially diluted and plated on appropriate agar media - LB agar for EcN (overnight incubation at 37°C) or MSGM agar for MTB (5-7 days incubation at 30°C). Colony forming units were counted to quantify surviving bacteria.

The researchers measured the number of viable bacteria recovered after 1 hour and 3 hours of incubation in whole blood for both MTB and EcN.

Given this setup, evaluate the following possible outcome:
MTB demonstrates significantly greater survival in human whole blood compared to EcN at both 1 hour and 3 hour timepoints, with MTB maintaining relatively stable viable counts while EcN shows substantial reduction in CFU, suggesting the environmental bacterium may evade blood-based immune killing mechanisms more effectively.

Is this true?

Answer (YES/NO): NO